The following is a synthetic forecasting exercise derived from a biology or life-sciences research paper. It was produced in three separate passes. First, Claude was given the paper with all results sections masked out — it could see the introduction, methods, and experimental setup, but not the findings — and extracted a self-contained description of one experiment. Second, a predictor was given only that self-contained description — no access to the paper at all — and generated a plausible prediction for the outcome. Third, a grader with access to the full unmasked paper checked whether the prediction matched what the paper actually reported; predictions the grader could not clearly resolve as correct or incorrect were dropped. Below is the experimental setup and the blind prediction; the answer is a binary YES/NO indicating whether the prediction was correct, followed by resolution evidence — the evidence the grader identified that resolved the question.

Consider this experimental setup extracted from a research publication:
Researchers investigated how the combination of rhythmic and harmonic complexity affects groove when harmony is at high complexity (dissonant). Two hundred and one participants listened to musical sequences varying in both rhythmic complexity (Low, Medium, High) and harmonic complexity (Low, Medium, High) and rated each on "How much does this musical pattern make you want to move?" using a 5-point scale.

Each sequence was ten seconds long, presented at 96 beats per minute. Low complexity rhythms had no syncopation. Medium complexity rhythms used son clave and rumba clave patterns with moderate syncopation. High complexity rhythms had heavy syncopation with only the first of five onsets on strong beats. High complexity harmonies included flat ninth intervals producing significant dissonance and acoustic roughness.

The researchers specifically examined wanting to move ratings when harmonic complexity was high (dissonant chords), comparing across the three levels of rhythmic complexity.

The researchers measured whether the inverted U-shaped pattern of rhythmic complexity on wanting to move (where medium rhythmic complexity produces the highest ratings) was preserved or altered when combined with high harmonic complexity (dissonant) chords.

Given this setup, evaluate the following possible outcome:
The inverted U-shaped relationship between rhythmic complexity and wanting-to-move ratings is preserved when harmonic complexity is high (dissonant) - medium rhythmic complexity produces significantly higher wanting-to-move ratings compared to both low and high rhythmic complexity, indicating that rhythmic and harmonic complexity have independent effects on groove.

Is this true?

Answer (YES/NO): NO